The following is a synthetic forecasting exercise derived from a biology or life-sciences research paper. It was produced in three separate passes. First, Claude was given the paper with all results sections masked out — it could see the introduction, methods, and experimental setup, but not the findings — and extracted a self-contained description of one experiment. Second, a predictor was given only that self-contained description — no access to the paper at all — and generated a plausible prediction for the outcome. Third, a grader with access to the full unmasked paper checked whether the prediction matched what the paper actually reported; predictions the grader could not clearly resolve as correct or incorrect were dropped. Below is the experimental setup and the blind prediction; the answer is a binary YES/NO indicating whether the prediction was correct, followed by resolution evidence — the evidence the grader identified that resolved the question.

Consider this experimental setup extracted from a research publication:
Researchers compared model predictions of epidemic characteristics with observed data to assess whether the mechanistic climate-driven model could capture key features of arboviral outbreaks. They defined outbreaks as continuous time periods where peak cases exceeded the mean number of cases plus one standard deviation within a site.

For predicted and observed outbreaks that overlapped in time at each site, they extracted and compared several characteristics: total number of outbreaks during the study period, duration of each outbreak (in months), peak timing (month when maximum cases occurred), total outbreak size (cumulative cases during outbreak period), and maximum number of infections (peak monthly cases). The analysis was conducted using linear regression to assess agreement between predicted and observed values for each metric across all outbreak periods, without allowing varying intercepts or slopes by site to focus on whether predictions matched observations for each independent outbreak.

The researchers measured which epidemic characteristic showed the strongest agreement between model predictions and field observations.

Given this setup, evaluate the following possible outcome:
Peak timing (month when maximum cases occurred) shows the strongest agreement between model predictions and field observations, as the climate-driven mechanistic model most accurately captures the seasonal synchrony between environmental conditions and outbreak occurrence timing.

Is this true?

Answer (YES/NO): NO